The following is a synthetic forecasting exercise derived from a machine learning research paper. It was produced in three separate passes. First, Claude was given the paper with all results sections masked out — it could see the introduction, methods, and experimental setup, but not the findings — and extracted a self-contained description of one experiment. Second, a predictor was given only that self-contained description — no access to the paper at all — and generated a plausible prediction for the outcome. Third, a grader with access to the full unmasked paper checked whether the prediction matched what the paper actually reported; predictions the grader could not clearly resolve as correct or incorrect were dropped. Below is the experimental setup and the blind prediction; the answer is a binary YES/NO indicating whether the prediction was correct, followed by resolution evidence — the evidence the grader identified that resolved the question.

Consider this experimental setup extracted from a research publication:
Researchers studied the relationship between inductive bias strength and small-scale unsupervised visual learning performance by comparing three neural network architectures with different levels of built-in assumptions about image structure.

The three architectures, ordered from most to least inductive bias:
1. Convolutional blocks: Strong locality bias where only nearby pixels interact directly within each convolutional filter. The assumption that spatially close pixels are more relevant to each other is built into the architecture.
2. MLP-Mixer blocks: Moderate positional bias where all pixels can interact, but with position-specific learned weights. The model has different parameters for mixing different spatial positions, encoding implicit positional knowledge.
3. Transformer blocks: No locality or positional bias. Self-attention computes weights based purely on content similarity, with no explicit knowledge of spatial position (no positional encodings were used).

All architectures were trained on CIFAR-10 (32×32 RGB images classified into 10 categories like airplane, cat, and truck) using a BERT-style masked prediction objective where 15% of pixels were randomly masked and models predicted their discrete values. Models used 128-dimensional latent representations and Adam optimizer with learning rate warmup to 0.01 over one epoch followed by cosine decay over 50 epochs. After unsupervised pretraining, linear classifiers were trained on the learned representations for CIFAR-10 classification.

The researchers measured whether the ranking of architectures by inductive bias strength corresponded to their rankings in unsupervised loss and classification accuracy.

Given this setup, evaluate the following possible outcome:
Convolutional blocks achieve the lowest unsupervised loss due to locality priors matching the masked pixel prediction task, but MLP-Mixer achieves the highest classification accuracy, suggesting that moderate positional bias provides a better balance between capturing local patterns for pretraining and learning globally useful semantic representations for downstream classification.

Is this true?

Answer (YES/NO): NO